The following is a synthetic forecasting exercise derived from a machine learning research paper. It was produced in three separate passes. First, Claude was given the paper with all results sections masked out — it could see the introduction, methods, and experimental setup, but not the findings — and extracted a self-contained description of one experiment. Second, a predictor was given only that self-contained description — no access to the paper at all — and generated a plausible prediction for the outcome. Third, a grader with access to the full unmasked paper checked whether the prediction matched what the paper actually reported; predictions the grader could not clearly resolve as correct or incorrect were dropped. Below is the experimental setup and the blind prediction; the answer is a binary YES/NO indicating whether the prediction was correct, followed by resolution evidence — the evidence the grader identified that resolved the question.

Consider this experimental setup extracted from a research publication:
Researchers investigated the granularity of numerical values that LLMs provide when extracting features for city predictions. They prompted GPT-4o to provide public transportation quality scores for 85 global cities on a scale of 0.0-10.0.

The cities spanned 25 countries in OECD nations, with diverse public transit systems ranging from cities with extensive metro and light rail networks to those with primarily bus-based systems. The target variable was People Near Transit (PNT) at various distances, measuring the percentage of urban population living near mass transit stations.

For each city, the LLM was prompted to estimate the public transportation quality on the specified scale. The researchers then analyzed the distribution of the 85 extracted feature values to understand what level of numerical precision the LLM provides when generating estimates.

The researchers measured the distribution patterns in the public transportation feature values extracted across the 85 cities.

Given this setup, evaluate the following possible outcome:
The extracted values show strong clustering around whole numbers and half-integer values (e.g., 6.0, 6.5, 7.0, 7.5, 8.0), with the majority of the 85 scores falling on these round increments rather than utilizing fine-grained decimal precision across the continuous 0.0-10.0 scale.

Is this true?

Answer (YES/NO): YES